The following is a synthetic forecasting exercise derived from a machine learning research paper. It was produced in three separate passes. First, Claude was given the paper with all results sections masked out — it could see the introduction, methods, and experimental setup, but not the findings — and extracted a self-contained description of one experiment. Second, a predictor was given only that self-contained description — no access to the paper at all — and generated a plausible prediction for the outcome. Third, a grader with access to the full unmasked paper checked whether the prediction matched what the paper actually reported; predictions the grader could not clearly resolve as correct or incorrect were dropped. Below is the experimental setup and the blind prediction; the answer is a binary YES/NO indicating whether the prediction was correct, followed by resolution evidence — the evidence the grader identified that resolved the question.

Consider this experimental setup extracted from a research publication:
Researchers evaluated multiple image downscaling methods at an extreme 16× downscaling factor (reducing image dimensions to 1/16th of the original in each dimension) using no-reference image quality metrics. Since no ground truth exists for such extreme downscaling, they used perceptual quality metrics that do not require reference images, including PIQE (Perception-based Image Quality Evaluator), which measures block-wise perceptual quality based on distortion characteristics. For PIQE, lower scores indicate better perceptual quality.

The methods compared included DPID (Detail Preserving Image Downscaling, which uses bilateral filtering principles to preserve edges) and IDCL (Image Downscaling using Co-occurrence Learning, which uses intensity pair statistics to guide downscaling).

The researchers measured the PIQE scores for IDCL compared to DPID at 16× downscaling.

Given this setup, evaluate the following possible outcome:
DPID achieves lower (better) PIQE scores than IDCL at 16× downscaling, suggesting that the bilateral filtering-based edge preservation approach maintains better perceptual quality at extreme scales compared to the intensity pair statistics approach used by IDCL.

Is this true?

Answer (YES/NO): YES